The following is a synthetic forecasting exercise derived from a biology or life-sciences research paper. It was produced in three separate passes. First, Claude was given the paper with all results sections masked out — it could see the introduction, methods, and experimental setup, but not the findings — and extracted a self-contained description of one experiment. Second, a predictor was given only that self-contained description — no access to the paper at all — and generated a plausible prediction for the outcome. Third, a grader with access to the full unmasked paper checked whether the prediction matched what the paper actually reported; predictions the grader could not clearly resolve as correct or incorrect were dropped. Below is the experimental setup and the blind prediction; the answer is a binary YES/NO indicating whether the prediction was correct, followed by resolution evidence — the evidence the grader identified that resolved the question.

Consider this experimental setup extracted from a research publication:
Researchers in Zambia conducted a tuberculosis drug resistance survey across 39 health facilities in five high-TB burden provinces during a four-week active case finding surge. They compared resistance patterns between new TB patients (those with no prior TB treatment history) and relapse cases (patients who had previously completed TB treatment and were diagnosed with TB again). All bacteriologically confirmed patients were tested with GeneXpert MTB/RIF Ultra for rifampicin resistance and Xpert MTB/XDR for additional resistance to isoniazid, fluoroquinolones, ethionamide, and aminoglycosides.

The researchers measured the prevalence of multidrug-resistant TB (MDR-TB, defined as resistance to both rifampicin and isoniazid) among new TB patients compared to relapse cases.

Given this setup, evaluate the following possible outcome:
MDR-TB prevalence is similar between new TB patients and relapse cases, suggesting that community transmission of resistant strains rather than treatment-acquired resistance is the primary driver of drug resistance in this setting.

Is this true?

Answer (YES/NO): NO